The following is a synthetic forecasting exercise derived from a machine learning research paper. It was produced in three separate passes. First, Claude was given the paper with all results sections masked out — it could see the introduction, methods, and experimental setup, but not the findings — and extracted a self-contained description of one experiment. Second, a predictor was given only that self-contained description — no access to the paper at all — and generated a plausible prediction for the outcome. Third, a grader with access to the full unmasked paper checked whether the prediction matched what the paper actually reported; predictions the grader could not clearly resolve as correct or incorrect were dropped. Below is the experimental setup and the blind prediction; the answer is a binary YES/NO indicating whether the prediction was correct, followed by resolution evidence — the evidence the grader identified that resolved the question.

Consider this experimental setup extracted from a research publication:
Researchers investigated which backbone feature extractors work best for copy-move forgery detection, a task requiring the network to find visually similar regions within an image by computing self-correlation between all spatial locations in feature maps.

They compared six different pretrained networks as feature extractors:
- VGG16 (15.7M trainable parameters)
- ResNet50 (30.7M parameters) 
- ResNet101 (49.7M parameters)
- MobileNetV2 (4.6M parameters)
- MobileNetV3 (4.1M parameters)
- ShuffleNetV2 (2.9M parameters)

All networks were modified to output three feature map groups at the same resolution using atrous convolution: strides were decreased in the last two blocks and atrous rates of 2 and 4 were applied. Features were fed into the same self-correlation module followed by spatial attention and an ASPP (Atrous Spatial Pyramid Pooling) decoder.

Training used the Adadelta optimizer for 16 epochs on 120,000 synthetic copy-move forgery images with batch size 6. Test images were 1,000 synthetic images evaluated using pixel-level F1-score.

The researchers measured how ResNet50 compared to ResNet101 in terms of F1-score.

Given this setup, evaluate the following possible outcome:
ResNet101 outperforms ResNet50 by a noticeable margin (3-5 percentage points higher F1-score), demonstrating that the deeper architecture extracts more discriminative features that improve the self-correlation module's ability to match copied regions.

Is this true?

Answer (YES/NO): NO